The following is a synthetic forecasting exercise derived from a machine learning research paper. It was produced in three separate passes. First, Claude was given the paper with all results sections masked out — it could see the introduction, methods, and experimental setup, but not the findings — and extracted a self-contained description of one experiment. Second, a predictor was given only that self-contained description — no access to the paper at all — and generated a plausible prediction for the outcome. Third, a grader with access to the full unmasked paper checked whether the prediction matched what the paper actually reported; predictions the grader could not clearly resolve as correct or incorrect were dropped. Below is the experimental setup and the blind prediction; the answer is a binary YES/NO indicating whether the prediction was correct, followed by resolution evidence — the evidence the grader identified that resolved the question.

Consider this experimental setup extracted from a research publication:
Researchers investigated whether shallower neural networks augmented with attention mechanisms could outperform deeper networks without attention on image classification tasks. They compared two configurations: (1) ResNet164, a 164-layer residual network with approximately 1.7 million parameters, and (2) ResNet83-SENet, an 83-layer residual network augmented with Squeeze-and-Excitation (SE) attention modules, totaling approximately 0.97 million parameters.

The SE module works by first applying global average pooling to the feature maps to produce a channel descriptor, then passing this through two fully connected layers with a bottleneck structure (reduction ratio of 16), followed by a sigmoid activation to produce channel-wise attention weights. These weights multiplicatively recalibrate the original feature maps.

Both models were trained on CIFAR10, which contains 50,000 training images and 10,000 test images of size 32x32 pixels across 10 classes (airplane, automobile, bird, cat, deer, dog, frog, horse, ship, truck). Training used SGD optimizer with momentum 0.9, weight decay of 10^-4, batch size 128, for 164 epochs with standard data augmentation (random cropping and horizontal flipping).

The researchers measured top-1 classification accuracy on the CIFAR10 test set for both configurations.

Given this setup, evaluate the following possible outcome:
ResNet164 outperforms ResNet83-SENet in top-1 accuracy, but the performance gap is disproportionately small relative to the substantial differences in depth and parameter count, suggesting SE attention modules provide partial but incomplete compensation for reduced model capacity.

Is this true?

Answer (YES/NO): NO